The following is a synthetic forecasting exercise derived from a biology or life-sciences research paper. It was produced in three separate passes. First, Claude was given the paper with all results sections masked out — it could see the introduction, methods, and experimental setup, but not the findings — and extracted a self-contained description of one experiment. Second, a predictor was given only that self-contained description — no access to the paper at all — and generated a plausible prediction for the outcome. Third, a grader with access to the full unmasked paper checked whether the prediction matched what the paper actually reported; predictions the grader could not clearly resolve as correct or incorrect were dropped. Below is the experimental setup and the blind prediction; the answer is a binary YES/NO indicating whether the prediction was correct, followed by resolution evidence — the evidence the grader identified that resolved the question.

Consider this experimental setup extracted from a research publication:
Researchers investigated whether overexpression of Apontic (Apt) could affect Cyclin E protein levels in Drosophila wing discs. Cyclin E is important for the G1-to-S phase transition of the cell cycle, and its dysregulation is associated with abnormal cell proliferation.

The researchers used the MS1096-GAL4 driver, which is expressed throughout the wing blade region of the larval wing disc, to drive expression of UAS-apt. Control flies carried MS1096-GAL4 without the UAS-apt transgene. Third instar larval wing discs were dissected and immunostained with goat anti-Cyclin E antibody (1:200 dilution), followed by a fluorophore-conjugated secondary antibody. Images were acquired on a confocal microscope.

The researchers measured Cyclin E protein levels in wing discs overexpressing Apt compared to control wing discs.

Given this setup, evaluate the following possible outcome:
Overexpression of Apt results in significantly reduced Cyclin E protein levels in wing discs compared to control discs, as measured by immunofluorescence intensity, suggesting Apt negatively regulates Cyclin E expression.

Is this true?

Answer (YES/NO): NO